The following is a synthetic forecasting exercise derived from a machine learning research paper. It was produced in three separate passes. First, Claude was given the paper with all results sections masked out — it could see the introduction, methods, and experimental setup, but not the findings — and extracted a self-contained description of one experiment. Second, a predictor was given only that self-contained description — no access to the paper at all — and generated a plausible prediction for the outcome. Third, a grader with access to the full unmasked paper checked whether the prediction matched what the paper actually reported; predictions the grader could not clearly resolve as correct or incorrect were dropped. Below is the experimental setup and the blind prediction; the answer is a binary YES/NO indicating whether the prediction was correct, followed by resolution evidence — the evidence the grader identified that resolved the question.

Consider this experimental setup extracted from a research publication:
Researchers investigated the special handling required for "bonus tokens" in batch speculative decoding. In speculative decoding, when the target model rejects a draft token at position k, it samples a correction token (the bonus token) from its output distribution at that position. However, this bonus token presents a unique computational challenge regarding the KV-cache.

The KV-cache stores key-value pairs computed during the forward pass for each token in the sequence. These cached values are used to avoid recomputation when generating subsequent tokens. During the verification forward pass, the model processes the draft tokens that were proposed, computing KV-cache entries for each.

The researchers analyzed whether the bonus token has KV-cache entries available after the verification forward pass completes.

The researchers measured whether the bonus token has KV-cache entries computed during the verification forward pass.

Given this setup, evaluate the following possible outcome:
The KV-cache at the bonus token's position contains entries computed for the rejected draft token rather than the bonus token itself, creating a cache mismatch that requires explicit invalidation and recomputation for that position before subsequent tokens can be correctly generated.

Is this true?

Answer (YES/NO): NO